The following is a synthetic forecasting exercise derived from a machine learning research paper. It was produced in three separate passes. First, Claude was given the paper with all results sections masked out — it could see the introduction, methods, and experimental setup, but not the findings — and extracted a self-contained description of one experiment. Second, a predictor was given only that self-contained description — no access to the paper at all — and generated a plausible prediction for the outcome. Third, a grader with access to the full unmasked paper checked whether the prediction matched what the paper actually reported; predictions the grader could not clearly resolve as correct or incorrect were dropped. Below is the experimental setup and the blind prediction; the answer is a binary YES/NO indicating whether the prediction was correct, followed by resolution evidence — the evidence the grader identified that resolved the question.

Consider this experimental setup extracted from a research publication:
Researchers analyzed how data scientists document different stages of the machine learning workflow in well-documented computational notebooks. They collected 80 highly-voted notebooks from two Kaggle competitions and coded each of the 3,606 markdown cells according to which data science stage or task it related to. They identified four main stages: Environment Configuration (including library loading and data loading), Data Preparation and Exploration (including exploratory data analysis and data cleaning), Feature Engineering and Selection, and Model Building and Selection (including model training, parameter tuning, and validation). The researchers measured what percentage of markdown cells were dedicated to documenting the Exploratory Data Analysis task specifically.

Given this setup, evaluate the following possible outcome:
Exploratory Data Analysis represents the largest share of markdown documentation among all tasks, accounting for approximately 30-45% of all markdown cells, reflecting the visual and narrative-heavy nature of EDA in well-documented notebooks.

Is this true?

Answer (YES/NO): NO